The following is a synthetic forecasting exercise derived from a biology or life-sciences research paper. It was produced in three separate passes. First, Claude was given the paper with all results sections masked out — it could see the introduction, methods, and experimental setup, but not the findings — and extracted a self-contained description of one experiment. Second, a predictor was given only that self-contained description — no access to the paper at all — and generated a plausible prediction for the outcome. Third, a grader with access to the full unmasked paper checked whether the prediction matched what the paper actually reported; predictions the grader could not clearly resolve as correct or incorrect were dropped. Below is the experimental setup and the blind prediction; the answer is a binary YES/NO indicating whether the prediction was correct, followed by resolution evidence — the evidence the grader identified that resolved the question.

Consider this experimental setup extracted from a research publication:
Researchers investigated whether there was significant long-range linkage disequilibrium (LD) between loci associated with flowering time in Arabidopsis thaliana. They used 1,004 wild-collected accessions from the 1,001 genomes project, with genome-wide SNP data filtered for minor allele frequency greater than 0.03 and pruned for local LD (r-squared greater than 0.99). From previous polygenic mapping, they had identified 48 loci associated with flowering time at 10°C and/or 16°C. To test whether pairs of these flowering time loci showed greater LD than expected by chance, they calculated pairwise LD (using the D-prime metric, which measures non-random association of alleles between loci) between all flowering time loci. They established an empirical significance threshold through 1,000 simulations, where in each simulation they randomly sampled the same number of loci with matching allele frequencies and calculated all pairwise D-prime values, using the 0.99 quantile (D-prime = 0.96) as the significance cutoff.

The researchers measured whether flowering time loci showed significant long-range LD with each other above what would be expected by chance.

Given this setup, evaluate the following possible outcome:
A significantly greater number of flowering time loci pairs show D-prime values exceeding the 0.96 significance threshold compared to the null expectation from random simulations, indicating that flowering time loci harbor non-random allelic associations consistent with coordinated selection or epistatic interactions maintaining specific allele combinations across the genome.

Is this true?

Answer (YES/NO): YES